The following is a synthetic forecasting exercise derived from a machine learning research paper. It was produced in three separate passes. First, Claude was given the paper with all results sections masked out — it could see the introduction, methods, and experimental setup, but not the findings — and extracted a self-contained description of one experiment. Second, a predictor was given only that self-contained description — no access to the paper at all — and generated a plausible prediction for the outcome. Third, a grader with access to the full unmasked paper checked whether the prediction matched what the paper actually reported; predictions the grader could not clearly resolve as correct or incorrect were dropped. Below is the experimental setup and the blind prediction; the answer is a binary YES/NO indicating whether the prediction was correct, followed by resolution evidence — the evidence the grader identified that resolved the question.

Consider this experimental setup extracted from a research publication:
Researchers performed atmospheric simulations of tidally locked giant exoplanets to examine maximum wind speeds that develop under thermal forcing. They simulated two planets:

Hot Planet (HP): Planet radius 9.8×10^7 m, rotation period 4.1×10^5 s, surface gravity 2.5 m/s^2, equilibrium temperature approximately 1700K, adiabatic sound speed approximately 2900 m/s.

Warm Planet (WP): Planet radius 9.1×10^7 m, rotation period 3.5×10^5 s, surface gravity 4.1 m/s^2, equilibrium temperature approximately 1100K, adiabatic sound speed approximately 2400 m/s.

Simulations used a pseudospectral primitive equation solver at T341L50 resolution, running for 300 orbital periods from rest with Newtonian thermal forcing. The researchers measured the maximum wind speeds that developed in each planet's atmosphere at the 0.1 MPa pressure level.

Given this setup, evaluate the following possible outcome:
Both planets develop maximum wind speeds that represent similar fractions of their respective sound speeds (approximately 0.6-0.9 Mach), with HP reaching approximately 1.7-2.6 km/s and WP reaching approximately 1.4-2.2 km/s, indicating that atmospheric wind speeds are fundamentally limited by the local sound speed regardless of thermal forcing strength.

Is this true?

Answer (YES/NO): NO